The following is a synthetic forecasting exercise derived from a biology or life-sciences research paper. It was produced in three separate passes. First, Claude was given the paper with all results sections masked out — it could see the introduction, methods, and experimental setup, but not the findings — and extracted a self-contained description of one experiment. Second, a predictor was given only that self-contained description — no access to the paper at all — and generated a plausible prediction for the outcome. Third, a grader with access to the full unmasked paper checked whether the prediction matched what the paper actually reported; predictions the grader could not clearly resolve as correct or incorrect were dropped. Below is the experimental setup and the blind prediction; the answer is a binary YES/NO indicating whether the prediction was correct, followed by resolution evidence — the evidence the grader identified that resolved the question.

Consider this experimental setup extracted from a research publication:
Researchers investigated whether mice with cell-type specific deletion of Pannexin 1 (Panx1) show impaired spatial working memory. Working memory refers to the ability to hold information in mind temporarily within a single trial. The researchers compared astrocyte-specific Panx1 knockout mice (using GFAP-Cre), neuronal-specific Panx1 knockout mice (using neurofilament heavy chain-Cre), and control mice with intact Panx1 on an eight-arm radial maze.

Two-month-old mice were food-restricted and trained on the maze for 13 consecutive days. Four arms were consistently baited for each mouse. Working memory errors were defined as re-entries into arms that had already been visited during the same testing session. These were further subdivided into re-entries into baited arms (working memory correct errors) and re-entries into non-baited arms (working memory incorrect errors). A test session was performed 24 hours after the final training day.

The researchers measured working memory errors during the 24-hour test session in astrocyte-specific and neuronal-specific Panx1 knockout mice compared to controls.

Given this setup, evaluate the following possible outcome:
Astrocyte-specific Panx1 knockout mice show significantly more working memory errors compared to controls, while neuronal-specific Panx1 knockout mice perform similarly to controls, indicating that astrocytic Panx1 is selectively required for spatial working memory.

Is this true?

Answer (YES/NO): NO